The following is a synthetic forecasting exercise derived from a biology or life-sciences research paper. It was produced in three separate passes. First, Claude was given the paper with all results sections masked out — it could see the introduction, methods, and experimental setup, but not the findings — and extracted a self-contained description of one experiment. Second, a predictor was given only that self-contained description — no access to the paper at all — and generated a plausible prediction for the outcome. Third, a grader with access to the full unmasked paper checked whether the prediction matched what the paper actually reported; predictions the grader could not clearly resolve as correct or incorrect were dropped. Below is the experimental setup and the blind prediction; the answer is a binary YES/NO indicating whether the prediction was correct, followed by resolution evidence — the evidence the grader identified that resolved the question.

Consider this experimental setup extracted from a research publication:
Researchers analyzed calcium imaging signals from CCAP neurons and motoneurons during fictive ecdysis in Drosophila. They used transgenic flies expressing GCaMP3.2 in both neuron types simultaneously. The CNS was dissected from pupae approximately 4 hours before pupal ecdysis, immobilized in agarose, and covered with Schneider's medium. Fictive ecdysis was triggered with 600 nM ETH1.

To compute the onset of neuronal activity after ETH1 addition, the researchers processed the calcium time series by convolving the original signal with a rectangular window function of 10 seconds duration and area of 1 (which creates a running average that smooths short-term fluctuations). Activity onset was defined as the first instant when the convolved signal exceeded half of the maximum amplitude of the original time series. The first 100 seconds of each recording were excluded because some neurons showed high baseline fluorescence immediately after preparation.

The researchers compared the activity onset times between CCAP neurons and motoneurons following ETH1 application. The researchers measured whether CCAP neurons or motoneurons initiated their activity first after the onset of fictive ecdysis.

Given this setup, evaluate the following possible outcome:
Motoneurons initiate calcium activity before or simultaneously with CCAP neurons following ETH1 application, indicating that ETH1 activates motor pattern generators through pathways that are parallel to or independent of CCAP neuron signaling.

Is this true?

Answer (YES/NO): NO